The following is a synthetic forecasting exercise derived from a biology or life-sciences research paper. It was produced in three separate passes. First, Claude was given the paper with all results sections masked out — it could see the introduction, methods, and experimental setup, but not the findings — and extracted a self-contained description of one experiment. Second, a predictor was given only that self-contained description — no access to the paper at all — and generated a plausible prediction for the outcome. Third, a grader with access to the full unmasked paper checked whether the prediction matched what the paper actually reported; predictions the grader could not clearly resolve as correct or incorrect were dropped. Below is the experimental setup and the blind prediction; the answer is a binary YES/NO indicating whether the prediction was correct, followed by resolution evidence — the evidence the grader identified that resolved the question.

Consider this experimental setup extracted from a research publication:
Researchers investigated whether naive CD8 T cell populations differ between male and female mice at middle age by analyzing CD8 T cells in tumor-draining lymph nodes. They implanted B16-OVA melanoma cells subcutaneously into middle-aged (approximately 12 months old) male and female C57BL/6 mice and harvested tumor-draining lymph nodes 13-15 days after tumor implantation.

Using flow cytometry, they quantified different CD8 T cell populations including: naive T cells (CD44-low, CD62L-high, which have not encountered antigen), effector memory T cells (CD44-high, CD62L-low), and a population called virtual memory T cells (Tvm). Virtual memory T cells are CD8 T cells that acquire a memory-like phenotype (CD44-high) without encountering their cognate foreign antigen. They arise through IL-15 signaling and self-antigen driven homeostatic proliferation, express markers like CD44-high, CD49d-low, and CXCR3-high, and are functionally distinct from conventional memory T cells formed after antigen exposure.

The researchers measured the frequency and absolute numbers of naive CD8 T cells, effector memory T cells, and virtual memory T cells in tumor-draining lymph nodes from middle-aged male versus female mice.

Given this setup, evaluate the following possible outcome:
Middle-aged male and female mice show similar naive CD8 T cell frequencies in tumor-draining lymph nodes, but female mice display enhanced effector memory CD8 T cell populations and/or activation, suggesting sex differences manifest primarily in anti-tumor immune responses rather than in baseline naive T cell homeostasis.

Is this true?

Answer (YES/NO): NO